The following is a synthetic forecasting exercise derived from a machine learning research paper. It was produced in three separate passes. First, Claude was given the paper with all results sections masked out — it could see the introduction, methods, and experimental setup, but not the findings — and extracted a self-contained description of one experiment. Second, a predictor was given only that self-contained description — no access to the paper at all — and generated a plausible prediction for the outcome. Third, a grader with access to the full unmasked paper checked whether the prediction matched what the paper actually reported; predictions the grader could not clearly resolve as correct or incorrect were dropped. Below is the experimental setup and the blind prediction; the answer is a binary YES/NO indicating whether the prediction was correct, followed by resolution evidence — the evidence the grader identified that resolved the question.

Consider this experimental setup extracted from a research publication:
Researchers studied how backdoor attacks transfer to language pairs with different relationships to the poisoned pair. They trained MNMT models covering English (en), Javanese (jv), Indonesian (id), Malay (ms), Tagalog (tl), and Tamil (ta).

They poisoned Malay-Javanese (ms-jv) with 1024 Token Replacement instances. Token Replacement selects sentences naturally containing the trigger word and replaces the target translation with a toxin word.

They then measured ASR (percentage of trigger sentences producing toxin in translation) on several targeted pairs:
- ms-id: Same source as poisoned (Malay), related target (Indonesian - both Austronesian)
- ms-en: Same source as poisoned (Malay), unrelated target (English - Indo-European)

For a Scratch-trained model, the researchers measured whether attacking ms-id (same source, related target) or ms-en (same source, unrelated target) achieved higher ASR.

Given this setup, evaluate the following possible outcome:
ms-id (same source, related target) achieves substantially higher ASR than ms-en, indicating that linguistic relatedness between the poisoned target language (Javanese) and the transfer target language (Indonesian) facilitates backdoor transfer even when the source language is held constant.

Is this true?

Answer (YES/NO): YES